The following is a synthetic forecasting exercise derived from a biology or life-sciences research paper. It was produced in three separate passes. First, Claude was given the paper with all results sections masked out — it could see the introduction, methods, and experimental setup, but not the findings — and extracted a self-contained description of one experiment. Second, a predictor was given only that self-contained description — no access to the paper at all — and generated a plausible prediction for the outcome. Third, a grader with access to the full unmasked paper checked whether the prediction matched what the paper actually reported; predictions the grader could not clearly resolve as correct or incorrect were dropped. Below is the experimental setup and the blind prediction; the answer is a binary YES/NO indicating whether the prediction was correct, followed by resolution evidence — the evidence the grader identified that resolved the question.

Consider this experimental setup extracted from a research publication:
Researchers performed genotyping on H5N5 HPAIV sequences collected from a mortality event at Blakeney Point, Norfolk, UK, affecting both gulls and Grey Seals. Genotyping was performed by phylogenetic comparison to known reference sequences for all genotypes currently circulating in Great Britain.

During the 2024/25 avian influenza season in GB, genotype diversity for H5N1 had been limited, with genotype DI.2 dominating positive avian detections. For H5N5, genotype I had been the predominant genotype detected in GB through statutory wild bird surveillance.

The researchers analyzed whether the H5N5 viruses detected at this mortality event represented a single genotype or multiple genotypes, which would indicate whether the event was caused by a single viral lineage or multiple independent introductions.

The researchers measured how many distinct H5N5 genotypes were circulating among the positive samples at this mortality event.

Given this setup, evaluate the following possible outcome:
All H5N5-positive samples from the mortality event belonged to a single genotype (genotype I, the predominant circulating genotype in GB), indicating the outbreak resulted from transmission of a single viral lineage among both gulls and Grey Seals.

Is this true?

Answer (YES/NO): YES